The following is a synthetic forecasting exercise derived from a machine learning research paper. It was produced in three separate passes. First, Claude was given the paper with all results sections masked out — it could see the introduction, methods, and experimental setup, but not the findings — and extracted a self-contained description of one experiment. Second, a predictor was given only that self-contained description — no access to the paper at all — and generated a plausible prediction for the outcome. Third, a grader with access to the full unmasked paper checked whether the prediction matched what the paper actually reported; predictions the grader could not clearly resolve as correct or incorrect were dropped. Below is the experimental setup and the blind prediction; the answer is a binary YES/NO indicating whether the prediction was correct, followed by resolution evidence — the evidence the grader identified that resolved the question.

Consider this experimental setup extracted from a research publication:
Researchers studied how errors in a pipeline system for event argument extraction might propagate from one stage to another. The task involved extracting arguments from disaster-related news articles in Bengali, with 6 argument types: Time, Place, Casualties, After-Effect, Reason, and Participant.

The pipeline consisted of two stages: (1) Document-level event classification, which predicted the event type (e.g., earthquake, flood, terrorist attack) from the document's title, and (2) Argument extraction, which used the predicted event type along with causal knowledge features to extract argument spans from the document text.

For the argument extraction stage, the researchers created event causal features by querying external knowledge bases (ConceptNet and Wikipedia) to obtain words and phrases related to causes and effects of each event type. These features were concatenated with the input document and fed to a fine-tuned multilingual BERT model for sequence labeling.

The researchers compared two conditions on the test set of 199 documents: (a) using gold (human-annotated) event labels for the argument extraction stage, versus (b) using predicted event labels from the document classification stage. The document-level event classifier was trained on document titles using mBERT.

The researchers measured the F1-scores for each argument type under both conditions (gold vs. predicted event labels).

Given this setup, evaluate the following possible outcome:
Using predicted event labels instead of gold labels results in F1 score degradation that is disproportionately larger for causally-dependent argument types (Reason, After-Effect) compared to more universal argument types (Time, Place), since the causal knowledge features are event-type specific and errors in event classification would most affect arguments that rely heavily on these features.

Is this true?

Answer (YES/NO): NO